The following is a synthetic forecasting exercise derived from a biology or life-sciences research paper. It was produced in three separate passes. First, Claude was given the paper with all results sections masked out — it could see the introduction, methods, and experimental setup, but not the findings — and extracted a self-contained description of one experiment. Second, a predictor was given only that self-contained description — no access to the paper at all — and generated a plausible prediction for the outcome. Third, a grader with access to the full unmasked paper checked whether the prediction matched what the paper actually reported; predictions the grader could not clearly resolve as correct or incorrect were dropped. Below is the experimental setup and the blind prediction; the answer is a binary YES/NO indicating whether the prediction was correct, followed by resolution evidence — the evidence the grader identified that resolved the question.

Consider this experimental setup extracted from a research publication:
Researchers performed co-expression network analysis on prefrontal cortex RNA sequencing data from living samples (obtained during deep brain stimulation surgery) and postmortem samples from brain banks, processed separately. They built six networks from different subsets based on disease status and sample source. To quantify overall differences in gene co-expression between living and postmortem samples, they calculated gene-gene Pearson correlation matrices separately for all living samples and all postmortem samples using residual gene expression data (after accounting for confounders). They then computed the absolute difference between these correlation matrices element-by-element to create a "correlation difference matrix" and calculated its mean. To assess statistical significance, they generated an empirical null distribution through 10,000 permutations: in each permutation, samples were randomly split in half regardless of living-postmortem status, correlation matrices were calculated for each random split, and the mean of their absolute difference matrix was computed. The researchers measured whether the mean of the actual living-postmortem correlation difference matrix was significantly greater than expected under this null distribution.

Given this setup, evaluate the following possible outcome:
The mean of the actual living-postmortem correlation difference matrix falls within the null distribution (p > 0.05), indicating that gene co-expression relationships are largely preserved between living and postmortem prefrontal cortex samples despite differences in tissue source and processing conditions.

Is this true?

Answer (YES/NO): NO